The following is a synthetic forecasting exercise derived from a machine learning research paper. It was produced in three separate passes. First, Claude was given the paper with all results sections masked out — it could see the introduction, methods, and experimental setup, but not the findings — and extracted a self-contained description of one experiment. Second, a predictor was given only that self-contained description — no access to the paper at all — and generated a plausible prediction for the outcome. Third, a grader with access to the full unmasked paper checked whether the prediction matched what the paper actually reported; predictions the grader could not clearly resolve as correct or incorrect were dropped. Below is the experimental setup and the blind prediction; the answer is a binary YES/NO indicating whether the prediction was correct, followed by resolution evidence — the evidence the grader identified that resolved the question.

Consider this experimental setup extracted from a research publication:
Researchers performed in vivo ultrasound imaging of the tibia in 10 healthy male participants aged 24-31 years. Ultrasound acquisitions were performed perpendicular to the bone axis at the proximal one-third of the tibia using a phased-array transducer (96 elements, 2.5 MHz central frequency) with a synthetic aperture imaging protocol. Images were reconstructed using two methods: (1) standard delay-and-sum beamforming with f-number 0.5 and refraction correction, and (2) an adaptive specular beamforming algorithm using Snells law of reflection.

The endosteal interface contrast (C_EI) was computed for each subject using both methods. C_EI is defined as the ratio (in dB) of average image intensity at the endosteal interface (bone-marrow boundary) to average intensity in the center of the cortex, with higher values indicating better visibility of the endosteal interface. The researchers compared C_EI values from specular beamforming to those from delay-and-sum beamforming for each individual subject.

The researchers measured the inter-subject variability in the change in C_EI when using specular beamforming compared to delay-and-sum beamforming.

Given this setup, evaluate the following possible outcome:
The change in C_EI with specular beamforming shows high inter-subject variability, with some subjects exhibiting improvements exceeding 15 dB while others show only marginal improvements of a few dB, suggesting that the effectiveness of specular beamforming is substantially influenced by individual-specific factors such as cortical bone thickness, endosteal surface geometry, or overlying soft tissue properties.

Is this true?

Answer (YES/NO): NO